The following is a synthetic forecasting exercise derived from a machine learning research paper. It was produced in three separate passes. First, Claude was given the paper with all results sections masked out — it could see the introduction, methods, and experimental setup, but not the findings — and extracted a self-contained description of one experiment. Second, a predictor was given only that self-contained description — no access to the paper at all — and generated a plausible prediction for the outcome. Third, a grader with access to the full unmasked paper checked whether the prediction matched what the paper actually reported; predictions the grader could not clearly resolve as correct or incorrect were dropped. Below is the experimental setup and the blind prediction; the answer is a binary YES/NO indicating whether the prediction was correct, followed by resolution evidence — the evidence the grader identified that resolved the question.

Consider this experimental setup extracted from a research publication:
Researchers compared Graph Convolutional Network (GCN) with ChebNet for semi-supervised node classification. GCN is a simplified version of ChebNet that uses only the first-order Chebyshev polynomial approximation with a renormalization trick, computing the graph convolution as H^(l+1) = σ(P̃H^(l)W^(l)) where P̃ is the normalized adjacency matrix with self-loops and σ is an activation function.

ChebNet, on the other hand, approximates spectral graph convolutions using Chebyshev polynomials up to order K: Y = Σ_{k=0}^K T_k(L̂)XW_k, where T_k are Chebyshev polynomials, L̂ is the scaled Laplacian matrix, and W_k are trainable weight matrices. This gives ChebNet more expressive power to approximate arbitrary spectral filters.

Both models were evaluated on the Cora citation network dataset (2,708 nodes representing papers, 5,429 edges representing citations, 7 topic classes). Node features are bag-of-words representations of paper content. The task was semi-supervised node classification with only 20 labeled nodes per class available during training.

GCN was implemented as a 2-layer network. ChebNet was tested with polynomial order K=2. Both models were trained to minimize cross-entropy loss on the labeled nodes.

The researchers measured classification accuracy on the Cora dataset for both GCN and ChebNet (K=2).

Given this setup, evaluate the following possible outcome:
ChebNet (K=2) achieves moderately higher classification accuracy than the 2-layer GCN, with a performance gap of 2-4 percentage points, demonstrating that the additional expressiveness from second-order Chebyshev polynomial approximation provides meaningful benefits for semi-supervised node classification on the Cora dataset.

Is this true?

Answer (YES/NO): NO